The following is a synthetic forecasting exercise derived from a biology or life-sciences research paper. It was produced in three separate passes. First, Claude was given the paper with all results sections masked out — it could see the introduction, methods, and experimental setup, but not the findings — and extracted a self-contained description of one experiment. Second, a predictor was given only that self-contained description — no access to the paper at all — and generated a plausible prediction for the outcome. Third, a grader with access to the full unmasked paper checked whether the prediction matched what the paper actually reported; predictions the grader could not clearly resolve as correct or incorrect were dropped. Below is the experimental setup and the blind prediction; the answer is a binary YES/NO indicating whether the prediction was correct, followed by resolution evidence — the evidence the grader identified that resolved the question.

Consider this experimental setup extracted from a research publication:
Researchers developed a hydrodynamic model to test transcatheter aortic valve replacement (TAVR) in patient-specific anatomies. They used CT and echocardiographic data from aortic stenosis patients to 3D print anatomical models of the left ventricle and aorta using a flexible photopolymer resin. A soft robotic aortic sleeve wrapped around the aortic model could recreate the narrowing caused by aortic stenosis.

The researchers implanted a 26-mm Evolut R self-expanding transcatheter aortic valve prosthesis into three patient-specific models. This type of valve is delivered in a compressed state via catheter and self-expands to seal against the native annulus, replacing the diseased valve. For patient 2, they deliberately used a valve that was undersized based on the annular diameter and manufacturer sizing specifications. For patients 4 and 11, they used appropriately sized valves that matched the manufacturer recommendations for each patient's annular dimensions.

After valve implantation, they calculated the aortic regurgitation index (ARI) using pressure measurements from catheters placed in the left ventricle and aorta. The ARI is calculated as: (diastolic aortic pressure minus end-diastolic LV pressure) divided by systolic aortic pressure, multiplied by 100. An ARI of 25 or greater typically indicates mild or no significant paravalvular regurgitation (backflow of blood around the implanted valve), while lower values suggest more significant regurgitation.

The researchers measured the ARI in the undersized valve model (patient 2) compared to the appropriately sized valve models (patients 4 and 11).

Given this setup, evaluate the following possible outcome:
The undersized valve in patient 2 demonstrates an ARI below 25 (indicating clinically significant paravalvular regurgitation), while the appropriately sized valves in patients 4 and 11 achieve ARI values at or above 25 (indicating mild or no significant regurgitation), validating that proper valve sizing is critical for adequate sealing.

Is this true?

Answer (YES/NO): YES